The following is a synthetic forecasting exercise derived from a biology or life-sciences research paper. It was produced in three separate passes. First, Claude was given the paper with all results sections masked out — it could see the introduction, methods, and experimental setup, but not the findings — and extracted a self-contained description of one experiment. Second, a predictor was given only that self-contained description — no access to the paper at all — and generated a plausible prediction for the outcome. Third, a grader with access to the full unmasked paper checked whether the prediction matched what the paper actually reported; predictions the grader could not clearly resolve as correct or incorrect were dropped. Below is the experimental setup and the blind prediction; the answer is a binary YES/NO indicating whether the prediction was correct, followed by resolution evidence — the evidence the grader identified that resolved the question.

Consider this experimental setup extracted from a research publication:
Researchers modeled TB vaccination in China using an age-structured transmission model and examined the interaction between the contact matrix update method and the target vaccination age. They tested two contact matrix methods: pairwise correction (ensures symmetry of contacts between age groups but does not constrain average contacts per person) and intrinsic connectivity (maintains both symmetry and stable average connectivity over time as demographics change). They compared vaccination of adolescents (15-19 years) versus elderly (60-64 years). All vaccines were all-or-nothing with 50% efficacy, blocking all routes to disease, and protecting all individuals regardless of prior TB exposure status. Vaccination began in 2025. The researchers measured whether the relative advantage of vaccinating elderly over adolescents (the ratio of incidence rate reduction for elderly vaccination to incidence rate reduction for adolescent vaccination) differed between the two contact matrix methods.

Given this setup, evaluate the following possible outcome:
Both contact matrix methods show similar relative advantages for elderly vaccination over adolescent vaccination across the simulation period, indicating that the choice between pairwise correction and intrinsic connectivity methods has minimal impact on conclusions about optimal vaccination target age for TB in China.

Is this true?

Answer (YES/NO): NO